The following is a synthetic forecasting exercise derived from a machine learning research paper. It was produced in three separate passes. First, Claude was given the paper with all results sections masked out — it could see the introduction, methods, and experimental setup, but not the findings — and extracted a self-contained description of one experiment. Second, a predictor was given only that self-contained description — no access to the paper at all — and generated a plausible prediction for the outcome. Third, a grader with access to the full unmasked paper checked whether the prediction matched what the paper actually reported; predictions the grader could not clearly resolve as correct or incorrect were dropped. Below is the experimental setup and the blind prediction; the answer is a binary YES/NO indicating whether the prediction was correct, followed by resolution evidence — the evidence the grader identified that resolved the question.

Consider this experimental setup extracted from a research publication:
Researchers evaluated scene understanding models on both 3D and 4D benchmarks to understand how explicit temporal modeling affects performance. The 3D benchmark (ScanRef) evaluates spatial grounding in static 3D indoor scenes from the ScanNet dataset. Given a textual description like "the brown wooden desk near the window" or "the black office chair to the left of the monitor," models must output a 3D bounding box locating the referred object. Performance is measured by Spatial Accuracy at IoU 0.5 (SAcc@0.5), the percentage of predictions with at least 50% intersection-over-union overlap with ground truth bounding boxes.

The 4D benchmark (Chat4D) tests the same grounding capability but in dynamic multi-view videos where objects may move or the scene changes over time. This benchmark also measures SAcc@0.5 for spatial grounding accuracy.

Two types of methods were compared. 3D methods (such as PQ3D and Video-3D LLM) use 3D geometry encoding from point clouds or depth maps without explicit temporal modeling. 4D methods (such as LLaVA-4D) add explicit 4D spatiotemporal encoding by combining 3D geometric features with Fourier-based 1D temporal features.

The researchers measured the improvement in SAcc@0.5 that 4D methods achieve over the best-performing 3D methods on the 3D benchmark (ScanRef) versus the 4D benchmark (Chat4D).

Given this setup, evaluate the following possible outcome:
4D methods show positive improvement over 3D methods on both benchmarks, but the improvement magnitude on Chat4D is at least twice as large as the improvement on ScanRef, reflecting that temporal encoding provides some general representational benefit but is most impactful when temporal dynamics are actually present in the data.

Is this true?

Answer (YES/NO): YES